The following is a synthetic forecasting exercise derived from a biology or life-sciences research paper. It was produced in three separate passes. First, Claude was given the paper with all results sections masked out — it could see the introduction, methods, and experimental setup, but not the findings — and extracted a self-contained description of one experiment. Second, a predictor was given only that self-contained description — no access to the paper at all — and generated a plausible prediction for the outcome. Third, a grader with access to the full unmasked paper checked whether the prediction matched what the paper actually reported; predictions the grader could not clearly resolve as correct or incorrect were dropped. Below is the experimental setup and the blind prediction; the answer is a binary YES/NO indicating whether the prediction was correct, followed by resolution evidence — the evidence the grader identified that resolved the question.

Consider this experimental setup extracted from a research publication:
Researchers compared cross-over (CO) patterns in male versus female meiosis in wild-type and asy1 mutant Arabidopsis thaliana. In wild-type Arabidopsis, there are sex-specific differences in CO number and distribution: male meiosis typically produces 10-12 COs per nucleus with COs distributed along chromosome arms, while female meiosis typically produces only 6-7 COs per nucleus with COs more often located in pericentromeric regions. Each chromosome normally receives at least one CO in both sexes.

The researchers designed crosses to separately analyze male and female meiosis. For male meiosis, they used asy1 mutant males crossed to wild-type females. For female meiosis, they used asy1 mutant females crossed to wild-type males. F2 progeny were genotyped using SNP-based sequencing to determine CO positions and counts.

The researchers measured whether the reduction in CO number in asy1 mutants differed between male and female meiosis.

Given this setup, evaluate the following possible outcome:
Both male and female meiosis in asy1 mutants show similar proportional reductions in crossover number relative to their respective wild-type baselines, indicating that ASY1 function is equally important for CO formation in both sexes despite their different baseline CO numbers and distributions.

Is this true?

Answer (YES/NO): NO